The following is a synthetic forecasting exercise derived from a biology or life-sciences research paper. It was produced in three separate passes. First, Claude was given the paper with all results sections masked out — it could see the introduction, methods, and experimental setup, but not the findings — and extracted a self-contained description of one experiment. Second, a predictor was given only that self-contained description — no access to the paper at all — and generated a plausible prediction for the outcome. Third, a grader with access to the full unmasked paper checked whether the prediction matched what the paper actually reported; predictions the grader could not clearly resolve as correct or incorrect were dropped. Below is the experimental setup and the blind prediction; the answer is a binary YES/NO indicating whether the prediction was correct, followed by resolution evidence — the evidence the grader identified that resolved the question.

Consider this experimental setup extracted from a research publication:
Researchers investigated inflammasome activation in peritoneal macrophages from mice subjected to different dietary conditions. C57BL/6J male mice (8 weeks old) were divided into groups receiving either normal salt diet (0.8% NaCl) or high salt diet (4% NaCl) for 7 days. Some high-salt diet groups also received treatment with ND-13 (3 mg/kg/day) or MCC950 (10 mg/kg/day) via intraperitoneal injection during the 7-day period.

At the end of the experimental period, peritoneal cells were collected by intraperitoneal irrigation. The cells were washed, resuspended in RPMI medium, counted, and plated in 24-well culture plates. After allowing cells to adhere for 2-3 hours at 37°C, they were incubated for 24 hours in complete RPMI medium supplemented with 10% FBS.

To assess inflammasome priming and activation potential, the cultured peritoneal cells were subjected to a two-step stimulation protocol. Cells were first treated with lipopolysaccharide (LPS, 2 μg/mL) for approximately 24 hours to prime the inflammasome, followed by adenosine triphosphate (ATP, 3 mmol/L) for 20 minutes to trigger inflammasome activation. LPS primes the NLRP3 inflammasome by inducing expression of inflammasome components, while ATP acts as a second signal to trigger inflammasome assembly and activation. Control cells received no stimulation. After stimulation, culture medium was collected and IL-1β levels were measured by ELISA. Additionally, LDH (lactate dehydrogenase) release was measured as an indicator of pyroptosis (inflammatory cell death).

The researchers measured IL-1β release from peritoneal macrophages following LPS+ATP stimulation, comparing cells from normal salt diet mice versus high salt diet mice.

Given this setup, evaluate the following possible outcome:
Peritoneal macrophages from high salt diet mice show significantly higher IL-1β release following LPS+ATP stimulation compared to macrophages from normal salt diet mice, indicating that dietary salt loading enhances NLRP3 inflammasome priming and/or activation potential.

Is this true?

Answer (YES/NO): YES